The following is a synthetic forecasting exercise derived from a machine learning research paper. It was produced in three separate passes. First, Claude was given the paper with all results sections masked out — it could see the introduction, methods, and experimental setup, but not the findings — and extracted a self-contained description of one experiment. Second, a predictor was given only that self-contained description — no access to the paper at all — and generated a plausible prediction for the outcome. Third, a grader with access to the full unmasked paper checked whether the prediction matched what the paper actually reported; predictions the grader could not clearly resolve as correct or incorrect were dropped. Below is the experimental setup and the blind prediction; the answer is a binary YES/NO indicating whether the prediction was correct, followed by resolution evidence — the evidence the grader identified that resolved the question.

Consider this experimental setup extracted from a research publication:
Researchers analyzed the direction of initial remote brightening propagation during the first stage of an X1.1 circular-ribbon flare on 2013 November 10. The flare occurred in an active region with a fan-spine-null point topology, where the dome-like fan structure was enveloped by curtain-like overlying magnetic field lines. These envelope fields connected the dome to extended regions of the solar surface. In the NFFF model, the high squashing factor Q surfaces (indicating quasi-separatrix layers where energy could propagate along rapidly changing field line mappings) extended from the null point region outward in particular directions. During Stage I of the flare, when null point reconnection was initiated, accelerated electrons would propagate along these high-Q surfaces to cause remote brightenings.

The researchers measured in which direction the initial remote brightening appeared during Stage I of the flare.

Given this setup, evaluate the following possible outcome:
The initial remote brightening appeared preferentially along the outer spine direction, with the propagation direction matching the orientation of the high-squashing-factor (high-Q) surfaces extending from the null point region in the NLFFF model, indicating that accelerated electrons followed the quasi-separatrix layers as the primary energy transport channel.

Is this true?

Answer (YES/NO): NO